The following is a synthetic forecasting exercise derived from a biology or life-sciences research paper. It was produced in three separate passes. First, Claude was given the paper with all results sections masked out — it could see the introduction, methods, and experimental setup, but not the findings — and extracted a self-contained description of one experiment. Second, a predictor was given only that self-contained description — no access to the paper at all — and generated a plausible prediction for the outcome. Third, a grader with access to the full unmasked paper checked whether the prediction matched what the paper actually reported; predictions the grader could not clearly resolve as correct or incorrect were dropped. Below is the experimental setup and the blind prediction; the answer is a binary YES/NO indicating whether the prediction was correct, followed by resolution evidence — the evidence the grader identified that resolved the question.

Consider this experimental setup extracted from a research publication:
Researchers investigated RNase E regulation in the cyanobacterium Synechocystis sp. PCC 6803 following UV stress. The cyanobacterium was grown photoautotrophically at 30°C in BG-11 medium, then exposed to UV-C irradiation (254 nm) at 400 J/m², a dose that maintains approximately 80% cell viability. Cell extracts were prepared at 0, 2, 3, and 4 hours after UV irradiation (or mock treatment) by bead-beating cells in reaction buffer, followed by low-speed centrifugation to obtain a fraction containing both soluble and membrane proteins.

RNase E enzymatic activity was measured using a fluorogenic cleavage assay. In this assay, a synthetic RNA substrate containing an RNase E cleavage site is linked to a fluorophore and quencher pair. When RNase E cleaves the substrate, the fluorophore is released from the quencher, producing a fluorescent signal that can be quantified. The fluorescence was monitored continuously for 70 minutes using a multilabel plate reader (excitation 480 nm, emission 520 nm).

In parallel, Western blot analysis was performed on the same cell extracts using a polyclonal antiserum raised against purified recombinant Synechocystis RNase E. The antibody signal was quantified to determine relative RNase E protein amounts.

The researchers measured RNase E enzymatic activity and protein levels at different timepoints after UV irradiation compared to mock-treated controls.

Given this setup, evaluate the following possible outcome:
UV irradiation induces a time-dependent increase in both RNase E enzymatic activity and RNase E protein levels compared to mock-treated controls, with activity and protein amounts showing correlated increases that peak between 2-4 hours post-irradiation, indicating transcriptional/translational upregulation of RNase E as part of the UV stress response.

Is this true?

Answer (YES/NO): NO